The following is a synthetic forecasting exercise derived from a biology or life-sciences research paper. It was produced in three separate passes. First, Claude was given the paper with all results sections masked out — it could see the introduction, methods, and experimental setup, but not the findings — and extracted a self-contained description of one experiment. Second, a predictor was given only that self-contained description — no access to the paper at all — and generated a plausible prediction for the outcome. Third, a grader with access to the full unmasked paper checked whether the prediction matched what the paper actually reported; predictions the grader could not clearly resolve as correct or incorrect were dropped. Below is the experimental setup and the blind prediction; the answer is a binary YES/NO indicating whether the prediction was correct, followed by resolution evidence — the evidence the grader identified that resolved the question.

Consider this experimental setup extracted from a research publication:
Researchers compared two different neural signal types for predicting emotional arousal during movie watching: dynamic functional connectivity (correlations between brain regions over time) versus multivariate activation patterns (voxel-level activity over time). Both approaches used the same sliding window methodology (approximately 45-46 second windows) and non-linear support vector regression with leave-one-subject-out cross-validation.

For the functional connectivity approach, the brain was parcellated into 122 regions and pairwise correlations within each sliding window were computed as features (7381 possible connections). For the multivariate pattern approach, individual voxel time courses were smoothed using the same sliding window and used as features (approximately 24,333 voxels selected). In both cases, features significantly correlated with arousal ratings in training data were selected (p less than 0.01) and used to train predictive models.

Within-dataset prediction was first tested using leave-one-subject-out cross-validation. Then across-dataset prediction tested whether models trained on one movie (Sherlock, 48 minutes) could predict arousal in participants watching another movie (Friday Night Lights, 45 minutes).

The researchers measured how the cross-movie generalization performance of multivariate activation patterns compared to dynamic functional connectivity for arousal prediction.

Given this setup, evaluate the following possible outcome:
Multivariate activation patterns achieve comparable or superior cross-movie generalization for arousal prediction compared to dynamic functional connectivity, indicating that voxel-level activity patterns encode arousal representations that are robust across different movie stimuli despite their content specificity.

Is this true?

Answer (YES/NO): NO